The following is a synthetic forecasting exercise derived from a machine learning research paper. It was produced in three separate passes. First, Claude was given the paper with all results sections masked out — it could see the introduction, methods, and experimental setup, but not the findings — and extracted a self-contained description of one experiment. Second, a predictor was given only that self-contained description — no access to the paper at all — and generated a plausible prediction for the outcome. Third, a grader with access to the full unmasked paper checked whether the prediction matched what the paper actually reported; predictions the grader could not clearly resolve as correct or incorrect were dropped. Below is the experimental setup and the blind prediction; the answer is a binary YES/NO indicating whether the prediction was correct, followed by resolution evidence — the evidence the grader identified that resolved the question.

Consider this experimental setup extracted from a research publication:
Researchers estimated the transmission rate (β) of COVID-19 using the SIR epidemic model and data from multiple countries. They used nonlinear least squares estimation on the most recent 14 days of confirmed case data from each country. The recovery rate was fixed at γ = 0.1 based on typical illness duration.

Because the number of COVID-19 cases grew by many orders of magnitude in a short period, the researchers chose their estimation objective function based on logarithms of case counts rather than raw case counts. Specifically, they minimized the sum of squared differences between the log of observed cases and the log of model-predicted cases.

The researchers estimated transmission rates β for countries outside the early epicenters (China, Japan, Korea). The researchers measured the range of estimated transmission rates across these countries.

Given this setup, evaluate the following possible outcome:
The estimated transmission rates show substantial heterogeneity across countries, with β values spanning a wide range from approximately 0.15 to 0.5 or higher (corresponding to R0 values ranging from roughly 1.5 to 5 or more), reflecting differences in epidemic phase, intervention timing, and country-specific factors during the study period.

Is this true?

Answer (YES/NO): NO